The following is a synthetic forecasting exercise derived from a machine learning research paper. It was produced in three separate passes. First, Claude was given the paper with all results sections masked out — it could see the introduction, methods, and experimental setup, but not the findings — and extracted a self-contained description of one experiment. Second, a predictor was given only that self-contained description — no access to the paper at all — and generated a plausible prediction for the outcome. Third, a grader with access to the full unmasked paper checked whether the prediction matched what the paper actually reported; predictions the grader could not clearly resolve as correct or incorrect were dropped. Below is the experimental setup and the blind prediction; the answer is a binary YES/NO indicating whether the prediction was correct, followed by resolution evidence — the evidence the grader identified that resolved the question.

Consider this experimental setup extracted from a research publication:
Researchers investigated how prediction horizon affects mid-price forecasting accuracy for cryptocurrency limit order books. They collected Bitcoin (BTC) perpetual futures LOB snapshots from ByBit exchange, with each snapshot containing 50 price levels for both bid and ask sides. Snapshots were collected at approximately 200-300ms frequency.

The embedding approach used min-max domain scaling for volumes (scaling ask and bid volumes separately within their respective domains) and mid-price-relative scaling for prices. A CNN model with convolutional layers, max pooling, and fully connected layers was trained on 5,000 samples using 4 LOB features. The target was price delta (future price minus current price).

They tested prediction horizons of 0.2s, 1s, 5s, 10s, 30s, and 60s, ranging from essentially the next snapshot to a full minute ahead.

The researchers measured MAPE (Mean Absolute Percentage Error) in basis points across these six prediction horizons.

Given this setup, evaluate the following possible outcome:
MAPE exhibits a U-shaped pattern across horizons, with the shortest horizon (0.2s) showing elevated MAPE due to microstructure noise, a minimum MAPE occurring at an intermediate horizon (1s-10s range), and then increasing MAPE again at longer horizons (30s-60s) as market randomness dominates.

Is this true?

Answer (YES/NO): NO